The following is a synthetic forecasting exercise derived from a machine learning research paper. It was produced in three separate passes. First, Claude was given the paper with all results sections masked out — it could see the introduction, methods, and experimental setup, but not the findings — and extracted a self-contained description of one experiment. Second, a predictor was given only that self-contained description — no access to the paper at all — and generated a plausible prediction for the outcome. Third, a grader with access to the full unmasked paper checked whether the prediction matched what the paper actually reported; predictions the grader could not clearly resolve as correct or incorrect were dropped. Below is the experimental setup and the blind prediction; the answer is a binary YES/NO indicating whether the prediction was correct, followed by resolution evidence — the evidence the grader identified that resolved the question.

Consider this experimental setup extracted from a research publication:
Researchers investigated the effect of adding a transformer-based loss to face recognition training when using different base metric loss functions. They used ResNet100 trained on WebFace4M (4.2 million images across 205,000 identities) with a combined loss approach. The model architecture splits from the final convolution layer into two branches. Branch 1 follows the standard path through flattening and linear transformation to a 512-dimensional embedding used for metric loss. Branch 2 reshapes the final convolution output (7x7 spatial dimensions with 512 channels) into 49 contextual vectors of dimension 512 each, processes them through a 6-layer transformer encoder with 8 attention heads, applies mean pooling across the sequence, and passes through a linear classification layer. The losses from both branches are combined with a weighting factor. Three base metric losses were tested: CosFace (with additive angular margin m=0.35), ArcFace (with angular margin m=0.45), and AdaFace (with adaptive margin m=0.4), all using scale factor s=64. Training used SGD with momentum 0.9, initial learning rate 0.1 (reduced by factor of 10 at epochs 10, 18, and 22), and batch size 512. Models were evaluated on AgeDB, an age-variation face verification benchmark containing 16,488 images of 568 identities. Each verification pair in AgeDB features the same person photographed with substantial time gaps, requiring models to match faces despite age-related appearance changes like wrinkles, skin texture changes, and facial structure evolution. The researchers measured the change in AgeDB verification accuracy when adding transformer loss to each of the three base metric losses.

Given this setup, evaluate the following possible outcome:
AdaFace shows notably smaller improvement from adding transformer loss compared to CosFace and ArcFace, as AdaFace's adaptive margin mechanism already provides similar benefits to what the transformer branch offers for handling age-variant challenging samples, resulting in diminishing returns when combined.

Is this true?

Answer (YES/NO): NO